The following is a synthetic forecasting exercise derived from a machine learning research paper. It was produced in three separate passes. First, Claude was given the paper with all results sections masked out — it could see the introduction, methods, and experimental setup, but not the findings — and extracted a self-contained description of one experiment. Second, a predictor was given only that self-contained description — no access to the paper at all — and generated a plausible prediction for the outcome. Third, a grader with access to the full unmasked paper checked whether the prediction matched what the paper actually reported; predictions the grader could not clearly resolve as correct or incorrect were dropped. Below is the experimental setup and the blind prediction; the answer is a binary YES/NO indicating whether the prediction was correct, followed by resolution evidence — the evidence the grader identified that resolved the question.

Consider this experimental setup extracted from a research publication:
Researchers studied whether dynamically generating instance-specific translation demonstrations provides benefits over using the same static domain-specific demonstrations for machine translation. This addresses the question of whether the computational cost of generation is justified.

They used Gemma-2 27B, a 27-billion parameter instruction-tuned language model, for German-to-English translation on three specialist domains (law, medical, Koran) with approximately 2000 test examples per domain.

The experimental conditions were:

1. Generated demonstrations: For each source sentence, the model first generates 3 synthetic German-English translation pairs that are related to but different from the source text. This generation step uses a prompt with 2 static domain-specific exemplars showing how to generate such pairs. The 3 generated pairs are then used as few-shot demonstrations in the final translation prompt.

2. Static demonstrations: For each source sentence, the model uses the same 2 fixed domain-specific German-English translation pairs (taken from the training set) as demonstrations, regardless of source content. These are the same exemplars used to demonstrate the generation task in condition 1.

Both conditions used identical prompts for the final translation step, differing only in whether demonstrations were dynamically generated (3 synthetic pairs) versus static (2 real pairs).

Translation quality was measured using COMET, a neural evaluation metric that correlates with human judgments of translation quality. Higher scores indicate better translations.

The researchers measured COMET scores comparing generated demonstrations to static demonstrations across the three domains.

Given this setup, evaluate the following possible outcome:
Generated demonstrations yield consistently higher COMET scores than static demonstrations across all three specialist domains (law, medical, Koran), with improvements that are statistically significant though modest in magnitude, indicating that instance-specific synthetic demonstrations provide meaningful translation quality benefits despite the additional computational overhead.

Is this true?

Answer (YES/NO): NO